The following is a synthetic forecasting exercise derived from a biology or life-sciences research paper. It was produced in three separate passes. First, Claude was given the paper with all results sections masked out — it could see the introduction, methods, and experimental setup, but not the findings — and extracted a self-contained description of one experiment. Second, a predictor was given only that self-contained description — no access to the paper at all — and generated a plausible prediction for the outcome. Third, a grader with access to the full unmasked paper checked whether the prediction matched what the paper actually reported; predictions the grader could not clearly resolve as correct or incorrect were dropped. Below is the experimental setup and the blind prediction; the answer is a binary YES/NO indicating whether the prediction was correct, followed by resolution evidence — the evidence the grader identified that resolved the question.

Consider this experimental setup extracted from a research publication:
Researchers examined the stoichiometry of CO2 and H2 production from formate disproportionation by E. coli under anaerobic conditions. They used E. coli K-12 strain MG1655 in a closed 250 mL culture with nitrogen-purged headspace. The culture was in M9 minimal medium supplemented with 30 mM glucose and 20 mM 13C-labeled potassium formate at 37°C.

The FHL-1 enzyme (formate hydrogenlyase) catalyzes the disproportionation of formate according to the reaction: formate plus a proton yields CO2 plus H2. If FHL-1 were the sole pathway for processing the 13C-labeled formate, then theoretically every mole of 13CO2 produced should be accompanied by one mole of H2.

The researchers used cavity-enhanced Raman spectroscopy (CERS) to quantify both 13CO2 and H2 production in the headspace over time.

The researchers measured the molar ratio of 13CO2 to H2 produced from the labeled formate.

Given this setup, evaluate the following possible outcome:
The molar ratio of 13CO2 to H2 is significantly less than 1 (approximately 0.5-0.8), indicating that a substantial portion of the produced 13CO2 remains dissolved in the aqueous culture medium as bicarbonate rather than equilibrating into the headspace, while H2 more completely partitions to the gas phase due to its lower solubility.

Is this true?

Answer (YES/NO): NO